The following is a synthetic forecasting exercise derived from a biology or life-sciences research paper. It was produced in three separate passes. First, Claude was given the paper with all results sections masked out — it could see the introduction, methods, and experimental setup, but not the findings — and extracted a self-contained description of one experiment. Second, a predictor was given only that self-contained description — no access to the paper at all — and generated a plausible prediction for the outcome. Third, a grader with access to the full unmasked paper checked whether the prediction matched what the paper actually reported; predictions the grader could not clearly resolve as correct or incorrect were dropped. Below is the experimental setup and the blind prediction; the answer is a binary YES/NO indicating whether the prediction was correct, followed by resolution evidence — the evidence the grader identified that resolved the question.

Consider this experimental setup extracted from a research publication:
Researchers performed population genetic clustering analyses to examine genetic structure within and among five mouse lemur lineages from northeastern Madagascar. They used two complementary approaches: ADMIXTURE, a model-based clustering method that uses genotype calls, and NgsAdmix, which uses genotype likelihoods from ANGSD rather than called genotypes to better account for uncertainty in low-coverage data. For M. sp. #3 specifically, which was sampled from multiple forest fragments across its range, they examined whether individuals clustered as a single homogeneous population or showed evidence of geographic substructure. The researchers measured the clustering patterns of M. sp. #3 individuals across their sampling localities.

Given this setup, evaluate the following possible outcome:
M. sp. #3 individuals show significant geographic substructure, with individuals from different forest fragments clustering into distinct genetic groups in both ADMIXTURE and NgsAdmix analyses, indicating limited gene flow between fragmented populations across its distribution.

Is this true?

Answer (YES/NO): YES